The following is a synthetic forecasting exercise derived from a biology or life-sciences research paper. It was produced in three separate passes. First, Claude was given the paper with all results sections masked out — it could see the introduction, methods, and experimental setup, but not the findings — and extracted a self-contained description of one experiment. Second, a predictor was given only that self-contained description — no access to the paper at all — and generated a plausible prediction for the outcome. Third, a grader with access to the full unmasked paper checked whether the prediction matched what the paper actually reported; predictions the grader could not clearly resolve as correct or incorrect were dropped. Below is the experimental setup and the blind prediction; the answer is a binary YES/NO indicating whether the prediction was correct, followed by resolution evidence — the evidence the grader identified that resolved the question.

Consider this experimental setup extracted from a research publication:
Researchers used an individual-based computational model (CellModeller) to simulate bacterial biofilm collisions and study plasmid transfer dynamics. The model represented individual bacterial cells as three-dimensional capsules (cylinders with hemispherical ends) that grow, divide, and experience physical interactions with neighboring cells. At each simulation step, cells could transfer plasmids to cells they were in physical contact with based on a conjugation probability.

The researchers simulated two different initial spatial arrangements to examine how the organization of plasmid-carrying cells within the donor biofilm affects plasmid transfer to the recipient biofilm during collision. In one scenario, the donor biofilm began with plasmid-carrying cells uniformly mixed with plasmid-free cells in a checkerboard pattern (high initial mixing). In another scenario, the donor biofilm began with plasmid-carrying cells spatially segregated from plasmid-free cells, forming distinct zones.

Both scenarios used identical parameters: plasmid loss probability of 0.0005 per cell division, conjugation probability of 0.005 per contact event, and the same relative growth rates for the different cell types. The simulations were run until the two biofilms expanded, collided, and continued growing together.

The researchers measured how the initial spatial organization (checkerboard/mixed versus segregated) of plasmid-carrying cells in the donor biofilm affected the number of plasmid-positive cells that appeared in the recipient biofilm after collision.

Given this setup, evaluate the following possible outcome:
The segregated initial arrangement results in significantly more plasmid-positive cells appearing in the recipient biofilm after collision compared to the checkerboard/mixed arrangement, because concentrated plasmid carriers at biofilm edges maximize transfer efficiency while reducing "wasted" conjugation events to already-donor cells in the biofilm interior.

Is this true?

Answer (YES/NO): NO